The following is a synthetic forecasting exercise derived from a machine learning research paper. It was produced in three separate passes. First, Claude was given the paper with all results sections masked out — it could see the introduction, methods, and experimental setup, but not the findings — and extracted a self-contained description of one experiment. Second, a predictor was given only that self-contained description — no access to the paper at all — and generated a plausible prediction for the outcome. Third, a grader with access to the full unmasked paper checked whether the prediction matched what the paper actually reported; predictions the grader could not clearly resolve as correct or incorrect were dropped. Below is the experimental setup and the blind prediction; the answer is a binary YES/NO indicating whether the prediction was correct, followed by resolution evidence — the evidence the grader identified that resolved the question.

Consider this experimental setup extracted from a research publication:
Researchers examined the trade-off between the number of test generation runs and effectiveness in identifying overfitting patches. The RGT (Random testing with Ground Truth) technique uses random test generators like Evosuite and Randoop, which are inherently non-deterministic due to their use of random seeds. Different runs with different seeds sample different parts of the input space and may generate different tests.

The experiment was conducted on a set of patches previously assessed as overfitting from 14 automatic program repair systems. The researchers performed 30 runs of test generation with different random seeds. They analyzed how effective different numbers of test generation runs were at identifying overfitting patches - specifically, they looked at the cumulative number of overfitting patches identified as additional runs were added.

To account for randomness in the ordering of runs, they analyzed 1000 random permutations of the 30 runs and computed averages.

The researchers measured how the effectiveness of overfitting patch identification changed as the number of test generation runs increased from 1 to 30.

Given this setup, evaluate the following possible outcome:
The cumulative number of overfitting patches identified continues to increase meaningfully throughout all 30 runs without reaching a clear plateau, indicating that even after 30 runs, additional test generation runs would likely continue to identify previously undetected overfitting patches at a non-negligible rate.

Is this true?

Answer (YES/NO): NO